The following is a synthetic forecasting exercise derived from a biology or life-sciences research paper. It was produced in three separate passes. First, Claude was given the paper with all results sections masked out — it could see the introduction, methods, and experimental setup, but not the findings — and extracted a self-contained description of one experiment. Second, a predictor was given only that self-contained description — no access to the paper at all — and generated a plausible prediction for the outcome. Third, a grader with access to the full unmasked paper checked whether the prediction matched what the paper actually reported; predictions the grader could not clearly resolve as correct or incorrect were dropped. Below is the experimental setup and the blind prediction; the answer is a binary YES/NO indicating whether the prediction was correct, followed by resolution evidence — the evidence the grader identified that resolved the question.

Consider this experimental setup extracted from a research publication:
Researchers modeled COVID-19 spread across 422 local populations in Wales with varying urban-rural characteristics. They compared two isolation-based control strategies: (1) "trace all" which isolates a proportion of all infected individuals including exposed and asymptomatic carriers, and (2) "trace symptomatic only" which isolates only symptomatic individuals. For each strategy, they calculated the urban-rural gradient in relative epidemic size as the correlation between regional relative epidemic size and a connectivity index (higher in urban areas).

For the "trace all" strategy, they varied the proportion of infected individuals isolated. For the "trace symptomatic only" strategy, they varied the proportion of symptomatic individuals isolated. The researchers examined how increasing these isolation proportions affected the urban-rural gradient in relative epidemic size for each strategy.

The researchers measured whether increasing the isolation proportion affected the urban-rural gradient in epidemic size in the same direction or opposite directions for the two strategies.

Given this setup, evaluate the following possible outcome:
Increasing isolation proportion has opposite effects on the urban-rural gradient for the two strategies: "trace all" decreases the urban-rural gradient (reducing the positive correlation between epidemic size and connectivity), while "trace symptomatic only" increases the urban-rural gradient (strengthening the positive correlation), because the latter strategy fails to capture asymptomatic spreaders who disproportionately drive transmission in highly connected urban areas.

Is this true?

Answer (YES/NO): YES